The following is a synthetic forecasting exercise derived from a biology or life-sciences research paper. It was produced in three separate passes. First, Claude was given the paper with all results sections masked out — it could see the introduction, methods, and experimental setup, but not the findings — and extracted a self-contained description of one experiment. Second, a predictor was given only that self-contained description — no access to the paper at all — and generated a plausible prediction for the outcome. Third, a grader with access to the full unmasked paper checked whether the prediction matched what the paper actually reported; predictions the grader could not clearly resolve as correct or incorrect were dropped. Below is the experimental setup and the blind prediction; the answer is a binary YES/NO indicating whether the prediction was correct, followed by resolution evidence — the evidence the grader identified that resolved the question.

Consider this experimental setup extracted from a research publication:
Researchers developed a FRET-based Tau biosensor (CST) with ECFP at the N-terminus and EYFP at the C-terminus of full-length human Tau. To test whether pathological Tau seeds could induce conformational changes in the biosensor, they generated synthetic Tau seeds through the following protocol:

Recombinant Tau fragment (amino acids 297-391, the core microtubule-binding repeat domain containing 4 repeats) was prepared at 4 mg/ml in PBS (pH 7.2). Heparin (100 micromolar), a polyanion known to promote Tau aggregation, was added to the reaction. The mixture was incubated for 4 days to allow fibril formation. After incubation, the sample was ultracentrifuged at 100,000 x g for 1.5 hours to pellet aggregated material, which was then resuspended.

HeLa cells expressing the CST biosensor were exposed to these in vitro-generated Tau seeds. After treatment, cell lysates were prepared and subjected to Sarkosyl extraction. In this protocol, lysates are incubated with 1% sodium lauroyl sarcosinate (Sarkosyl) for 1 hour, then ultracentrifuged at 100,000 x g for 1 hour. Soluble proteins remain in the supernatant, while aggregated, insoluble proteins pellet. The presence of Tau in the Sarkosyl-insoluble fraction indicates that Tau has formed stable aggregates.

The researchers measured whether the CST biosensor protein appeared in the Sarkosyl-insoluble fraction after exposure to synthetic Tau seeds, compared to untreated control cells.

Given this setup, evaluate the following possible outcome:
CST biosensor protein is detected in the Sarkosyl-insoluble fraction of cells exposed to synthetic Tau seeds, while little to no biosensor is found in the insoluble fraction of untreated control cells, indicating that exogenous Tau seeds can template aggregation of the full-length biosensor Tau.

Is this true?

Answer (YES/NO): YES